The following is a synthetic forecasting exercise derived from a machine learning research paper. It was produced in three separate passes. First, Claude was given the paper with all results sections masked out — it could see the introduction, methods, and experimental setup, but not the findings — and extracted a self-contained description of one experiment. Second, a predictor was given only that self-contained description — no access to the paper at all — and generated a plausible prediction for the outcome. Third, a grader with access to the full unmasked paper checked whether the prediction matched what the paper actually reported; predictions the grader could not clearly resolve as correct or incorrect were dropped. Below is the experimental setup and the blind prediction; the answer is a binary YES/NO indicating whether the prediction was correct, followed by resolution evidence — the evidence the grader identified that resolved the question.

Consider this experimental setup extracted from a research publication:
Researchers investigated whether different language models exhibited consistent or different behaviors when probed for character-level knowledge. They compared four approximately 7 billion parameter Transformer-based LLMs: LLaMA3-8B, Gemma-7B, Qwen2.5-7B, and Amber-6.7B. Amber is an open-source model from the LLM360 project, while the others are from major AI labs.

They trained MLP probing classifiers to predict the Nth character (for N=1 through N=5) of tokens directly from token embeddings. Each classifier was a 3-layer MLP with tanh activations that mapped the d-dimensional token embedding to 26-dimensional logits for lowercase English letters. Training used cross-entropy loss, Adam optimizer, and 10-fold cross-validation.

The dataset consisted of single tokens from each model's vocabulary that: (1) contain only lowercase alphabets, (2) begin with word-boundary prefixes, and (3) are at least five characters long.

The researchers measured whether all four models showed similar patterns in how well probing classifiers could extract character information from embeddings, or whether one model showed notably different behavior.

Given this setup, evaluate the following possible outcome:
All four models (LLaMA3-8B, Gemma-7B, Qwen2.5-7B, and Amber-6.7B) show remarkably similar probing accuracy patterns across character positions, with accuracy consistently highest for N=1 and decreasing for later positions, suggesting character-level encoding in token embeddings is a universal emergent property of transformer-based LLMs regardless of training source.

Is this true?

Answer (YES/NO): NO